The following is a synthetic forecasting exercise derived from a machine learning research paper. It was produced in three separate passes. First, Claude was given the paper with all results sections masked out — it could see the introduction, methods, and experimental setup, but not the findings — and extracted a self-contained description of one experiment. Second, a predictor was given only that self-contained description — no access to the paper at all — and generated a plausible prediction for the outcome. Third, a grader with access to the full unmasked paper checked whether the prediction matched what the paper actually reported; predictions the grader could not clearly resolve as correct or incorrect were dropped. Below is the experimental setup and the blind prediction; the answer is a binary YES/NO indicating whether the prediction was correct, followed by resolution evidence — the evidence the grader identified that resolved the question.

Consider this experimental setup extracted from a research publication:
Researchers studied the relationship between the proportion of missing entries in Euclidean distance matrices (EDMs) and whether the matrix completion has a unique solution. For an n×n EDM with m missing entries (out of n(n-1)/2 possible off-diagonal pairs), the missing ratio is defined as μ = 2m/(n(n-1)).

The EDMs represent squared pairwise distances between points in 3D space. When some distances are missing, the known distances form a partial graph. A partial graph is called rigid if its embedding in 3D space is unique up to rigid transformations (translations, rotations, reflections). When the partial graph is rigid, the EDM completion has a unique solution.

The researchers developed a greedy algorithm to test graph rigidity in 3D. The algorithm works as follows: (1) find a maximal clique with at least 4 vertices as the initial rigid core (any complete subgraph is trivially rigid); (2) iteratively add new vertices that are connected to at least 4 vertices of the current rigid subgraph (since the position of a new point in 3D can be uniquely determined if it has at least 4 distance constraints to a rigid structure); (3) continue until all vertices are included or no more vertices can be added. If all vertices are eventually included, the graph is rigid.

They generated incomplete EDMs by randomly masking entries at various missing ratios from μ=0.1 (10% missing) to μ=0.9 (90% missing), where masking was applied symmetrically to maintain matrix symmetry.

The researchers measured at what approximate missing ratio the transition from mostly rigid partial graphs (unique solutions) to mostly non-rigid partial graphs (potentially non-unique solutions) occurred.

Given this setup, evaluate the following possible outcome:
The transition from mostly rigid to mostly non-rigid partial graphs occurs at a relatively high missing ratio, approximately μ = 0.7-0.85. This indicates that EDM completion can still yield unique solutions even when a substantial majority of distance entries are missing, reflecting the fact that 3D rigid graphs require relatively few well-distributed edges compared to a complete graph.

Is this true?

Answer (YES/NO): NO